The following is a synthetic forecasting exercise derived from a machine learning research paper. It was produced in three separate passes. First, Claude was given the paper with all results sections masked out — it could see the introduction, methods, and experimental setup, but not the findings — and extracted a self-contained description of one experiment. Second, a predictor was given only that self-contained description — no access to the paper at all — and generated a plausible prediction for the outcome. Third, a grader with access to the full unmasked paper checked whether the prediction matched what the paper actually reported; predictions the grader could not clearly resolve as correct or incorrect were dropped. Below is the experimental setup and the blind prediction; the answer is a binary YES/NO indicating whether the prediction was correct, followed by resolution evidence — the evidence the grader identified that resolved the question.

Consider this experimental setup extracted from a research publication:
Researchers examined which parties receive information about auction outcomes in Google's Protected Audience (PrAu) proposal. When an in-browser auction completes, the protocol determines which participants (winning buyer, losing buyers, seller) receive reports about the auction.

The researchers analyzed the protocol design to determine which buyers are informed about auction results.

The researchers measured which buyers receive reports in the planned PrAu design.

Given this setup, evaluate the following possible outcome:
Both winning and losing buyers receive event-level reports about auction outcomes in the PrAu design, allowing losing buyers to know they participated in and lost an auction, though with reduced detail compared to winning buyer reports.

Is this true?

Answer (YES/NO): NO